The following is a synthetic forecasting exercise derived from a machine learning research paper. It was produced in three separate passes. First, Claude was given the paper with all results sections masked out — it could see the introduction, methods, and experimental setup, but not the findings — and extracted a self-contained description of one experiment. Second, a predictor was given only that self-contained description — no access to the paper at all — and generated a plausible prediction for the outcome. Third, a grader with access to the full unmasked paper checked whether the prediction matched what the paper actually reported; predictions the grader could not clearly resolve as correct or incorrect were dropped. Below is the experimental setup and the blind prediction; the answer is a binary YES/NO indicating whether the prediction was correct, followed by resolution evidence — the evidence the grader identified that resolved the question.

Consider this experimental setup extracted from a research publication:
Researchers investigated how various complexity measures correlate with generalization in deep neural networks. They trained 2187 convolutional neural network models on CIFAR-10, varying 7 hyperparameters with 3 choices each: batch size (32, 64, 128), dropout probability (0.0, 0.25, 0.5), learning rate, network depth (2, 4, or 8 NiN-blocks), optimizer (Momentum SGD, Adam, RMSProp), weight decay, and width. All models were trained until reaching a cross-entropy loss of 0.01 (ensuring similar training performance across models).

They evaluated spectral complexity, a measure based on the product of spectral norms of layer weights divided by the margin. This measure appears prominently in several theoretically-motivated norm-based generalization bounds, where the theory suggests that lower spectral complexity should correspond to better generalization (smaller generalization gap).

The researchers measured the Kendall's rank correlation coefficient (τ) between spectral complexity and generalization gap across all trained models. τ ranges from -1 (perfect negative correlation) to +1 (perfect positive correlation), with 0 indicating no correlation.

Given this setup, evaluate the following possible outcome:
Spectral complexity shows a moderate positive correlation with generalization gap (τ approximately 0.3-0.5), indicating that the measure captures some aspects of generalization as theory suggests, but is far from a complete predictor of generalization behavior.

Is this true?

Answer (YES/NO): NO